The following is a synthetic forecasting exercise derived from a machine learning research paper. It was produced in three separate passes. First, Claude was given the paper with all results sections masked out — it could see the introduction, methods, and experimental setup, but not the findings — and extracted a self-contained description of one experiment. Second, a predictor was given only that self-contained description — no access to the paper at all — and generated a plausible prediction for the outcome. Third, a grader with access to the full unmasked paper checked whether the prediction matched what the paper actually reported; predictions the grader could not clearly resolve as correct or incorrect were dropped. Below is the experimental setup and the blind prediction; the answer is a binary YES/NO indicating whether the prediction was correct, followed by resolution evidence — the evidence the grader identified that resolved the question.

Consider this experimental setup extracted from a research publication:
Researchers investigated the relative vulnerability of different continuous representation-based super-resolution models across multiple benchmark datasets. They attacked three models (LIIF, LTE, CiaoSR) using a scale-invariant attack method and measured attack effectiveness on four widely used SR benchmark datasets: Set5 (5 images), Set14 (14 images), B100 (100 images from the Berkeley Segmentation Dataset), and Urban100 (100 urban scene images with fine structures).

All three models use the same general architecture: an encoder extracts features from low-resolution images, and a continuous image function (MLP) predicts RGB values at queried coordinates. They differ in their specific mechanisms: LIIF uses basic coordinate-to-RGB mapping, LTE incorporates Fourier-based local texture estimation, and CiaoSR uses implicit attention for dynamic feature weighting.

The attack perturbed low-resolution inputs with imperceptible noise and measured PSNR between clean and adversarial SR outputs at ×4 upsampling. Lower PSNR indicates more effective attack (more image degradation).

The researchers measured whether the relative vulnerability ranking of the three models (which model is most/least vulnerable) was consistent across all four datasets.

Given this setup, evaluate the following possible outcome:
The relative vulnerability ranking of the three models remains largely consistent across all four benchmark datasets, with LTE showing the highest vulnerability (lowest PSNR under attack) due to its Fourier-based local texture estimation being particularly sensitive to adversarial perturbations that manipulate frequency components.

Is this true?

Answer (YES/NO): NO